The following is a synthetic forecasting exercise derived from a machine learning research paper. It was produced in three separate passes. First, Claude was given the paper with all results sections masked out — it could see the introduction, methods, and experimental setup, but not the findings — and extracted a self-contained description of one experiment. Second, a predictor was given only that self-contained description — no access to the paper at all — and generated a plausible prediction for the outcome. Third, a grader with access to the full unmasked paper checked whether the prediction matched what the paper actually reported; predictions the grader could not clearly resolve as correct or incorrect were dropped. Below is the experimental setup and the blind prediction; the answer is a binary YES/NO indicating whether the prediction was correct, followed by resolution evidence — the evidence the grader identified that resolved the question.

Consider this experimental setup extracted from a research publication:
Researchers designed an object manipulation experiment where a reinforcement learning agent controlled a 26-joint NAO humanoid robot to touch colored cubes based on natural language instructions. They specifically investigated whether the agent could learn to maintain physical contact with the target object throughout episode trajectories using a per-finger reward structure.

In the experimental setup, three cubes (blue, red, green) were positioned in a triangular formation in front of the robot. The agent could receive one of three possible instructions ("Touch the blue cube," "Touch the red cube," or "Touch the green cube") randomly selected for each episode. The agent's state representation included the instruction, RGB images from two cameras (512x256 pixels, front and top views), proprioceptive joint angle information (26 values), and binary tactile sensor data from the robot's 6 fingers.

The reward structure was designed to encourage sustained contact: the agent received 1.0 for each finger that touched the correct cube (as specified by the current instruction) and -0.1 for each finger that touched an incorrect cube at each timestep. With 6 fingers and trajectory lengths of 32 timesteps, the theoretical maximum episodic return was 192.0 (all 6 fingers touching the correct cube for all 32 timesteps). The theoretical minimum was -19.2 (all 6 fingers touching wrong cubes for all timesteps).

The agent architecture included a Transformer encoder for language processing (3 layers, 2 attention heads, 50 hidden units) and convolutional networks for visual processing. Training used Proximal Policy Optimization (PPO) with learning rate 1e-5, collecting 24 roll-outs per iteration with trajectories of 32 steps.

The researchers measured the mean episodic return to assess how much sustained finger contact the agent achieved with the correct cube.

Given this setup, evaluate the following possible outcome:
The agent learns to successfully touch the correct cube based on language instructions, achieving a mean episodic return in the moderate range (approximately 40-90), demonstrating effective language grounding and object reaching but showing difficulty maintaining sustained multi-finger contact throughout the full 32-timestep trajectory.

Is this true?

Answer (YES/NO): NO